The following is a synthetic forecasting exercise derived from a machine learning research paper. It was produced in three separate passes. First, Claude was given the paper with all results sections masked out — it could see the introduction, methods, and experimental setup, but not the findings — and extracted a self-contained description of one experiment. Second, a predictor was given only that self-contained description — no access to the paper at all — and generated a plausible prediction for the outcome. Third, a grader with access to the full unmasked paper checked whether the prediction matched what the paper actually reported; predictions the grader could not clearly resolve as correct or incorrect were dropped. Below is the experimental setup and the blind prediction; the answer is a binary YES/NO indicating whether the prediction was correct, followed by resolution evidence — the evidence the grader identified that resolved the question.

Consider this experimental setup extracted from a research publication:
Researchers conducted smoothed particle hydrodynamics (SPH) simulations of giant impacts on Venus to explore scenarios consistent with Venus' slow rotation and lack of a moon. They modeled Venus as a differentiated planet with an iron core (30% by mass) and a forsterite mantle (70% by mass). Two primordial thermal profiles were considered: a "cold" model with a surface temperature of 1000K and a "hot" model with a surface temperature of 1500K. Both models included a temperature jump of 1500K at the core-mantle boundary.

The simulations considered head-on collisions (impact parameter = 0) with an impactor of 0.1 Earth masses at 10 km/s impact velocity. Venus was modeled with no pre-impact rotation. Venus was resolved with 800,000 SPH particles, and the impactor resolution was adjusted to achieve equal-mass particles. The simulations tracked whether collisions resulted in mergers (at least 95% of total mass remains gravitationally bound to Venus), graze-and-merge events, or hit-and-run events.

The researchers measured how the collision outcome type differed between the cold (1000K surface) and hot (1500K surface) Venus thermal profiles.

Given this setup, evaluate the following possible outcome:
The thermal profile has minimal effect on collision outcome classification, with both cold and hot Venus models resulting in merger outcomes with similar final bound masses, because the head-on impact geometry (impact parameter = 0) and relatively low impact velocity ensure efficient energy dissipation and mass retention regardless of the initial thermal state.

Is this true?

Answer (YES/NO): YES